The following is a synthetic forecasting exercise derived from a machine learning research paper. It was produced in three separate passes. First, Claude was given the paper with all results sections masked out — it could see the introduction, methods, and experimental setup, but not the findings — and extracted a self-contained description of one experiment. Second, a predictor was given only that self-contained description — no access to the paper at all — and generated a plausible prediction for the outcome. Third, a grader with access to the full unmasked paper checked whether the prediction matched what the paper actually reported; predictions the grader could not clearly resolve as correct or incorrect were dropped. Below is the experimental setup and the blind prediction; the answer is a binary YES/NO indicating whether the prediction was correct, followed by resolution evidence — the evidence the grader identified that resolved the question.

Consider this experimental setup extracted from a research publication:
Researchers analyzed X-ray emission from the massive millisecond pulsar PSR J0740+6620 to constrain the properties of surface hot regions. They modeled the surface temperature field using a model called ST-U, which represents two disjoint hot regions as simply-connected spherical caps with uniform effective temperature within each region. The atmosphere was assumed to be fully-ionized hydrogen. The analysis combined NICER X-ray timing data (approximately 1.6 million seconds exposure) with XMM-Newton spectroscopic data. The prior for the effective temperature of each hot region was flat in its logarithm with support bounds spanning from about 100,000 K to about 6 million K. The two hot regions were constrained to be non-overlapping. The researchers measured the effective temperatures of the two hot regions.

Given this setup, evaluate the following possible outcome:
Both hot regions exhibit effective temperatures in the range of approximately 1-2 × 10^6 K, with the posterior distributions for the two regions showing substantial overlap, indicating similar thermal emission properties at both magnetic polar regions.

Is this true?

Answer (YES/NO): YES